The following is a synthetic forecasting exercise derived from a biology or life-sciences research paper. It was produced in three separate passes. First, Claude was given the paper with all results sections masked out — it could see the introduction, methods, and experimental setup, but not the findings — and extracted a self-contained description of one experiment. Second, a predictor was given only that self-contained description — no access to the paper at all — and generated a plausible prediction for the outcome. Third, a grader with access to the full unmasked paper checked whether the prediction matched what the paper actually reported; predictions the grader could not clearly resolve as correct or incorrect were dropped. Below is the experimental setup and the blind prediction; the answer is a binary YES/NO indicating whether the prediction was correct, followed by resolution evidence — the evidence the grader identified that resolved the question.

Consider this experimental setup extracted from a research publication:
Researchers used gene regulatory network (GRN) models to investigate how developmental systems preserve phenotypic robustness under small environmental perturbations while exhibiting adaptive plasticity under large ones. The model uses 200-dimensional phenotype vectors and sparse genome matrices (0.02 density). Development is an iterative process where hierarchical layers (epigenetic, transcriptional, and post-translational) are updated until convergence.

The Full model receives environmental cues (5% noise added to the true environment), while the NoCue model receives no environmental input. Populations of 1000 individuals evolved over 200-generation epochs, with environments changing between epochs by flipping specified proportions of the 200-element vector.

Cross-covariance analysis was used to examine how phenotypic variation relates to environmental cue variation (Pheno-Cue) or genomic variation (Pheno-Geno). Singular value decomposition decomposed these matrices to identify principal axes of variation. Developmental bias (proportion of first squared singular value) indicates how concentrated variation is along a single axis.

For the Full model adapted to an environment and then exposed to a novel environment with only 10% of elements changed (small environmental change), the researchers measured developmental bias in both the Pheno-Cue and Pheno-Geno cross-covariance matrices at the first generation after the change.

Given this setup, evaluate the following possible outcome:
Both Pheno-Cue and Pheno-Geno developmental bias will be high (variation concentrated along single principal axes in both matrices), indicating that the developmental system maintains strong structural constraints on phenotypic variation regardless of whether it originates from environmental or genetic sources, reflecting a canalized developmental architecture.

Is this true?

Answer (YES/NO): NO